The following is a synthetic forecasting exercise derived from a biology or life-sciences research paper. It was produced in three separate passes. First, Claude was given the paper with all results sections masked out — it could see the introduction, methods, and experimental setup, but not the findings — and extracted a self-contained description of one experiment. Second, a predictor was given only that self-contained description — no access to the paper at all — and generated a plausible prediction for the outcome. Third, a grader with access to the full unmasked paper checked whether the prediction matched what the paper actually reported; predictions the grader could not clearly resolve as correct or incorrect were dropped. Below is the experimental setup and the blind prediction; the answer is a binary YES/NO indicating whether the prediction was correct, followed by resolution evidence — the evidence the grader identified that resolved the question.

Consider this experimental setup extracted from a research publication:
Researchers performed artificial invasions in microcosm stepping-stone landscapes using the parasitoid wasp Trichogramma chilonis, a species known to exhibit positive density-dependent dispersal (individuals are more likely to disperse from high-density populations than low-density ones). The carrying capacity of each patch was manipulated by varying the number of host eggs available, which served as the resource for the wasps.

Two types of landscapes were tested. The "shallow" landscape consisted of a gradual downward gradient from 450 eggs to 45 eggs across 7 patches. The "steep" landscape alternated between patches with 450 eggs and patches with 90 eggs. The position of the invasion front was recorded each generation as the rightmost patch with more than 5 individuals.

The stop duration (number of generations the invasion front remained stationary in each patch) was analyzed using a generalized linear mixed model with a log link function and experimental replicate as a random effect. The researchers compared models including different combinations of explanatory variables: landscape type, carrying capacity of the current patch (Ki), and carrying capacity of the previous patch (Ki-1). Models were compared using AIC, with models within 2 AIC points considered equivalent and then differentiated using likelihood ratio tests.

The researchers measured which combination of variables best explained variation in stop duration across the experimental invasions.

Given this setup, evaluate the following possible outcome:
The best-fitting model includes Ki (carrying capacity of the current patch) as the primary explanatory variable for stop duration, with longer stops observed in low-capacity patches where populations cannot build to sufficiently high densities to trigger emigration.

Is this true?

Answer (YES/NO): NO